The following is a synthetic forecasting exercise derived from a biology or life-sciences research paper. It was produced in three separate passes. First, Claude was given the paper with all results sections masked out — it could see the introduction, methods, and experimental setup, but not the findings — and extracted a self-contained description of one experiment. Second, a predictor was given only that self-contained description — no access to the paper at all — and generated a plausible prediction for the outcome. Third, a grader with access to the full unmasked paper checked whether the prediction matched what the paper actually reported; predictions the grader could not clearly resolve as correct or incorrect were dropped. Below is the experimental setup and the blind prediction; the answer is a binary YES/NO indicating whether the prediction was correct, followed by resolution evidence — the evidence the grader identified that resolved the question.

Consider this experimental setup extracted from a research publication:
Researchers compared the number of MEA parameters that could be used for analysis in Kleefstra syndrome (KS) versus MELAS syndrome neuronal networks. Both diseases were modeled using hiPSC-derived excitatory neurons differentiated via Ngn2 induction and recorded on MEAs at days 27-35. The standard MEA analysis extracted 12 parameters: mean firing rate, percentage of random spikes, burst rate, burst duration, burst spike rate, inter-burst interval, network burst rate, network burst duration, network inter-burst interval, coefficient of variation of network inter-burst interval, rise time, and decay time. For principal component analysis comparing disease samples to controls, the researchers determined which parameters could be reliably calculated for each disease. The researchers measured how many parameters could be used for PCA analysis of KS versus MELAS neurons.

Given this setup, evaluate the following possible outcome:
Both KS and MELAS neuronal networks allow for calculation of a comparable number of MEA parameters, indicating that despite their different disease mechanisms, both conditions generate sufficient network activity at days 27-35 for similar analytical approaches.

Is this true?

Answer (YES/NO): NO